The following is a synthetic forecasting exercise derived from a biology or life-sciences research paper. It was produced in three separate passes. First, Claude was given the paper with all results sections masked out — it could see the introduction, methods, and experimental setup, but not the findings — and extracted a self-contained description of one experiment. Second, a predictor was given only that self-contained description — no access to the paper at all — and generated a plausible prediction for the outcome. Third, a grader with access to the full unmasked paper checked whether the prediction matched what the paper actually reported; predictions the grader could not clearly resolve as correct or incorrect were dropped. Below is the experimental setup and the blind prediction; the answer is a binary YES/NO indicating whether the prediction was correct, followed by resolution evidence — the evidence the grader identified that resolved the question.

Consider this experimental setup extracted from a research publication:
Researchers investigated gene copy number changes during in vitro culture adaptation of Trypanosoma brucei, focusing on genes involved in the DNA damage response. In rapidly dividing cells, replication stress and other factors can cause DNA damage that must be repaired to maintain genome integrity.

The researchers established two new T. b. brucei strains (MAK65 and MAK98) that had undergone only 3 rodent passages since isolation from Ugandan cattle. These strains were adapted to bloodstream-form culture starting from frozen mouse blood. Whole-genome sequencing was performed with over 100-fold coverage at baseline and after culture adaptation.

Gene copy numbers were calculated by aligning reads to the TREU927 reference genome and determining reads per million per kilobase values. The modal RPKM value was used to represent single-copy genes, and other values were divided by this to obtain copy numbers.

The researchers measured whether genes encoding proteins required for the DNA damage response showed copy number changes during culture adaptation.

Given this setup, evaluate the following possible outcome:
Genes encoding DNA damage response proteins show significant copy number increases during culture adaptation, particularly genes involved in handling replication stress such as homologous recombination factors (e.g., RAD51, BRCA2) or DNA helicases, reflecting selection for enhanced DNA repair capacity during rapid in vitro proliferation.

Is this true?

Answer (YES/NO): NO